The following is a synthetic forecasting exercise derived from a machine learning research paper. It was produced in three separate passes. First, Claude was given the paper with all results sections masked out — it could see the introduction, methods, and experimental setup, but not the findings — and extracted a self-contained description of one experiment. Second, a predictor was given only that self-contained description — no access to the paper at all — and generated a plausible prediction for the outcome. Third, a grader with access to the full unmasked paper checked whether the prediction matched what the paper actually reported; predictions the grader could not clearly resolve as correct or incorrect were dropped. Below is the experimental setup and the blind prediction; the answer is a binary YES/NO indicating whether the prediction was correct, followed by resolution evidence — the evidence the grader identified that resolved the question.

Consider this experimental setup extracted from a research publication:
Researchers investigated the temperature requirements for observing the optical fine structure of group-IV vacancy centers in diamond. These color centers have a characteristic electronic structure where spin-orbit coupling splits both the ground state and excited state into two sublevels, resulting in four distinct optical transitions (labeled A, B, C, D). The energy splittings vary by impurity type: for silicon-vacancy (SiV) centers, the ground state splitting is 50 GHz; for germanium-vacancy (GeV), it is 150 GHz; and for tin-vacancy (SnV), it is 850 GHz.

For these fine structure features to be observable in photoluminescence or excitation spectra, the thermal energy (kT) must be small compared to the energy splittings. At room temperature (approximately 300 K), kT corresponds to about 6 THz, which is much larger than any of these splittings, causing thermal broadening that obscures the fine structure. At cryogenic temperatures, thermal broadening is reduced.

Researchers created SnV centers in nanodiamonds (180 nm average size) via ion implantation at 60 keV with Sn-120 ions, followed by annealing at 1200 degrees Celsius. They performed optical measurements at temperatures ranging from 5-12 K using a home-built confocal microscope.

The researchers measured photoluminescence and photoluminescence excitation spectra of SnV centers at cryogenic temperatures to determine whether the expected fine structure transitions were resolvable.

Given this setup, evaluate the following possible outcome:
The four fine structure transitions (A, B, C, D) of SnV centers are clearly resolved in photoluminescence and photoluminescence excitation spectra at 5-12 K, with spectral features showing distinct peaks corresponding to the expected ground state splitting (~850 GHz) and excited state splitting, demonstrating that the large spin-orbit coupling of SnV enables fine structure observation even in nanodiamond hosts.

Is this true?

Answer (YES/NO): NO